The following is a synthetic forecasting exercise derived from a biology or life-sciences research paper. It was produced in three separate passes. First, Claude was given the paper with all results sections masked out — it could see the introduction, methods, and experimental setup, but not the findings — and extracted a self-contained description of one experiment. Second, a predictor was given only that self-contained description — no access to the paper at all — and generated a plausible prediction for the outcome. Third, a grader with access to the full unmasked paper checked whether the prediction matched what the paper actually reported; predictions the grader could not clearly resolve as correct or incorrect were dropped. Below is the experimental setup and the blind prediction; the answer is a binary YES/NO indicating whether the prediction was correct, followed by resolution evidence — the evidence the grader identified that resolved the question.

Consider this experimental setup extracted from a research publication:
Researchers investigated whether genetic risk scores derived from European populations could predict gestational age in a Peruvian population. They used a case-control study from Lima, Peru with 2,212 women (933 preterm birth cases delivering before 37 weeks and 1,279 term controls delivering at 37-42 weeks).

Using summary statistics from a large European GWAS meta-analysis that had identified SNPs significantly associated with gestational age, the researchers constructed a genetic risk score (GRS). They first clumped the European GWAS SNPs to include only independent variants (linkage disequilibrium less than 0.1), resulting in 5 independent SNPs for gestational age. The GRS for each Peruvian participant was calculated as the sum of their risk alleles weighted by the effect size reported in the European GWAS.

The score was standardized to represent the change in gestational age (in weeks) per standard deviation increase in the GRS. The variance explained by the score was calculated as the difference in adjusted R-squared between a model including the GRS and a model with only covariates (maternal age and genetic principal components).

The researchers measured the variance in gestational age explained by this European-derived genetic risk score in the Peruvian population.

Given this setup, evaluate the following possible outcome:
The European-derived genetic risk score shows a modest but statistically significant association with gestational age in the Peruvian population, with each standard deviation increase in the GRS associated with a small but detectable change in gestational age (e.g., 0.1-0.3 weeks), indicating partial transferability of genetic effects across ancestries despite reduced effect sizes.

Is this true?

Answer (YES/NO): YES